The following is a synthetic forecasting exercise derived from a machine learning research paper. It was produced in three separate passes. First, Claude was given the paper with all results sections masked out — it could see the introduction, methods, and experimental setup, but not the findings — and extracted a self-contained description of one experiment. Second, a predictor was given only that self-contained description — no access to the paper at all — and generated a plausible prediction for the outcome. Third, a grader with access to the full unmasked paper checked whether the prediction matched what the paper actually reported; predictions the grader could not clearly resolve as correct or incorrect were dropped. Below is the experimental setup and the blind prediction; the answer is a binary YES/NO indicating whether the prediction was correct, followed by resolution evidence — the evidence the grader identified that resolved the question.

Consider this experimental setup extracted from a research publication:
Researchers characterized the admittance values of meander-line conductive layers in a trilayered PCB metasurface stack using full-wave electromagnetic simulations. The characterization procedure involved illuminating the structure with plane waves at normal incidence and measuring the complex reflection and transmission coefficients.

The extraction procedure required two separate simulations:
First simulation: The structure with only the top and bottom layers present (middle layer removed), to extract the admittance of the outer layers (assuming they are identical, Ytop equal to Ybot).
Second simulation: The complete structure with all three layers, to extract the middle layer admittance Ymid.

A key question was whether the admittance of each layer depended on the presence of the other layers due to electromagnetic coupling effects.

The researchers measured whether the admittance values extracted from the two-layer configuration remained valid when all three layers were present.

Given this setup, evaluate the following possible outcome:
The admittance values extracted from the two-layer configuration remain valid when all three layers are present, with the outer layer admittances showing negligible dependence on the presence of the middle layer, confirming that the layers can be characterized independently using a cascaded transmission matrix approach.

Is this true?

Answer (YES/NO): NO